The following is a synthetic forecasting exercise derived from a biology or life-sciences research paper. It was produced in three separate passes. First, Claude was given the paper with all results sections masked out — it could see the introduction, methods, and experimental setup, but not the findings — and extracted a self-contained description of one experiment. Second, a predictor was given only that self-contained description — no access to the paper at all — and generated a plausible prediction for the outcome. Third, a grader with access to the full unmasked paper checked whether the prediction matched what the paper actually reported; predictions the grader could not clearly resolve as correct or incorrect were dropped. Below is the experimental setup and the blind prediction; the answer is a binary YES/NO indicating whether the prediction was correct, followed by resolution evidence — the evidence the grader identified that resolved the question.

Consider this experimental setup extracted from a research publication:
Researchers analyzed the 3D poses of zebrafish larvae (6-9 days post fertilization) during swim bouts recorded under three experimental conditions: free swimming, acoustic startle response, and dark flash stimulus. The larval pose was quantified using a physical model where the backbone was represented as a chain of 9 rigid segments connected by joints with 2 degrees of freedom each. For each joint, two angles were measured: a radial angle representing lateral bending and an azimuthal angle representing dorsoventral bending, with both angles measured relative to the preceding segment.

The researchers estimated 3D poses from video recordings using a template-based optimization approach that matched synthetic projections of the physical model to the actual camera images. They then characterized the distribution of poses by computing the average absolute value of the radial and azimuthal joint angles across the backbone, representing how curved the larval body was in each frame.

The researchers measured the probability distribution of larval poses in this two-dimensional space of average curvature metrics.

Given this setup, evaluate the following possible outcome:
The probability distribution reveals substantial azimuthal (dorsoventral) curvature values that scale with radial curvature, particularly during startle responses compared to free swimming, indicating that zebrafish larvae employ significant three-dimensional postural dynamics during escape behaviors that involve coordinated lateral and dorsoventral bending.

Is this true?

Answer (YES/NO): NO